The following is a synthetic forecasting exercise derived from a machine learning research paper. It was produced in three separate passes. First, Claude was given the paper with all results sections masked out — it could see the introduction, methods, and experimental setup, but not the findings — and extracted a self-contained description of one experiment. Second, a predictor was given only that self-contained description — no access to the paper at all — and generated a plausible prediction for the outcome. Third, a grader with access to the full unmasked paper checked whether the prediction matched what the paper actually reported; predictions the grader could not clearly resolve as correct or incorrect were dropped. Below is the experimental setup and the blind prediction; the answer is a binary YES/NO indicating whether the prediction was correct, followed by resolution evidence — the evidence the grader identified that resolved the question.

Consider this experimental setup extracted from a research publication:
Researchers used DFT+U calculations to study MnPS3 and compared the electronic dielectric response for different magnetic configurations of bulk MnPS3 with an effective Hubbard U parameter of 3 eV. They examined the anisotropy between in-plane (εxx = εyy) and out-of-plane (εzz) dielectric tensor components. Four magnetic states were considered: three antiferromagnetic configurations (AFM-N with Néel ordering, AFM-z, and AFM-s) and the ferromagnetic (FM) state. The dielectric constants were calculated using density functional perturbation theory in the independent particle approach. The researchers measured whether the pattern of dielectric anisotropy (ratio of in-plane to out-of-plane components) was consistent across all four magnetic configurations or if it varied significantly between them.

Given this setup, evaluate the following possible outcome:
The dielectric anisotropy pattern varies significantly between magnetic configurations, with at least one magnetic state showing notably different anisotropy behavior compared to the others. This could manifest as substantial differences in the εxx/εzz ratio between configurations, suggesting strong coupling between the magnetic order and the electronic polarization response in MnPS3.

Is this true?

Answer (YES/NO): NO